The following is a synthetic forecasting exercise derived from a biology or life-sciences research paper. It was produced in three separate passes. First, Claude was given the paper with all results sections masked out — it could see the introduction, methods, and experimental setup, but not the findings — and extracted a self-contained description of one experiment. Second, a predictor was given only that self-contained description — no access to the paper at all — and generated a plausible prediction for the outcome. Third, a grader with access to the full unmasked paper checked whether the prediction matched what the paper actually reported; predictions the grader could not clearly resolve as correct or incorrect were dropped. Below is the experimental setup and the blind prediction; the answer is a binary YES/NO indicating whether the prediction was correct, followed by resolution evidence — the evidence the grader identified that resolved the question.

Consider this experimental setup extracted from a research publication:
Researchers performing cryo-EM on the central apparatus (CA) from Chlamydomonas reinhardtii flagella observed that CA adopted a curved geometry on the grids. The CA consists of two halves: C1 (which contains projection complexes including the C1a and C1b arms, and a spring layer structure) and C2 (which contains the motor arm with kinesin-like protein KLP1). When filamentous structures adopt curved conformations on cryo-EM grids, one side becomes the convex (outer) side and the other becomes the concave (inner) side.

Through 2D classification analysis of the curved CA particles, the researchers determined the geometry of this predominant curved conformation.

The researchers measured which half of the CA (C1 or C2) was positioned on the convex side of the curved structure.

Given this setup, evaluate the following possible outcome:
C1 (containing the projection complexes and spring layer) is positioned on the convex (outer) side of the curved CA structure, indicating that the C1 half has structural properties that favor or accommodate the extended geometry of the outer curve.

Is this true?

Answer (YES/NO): YES